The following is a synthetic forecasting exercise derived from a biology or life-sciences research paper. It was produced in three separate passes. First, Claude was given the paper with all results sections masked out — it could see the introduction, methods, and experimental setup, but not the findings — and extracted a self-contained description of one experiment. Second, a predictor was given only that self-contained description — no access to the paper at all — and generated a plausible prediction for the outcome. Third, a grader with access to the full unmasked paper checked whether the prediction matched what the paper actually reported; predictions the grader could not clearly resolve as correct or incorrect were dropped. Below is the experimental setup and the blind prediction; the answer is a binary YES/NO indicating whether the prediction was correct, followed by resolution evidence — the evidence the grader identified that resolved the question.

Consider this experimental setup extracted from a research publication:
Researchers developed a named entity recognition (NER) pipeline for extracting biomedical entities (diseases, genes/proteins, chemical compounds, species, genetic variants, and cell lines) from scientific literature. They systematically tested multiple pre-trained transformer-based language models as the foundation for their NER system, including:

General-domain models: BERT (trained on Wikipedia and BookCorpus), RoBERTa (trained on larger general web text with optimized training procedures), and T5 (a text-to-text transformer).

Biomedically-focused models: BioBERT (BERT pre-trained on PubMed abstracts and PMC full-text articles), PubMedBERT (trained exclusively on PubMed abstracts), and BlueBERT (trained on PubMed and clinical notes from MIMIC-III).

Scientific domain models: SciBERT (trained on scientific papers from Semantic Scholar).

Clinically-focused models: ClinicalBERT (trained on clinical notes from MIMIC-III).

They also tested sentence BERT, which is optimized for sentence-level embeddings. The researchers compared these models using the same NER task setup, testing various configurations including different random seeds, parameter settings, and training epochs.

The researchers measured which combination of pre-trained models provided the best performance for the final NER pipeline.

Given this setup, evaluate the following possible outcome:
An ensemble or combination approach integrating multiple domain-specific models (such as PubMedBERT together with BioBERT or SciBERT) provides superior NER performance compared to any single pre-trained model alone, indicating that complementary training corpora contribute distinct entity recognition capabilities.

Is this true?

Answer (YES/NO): NO